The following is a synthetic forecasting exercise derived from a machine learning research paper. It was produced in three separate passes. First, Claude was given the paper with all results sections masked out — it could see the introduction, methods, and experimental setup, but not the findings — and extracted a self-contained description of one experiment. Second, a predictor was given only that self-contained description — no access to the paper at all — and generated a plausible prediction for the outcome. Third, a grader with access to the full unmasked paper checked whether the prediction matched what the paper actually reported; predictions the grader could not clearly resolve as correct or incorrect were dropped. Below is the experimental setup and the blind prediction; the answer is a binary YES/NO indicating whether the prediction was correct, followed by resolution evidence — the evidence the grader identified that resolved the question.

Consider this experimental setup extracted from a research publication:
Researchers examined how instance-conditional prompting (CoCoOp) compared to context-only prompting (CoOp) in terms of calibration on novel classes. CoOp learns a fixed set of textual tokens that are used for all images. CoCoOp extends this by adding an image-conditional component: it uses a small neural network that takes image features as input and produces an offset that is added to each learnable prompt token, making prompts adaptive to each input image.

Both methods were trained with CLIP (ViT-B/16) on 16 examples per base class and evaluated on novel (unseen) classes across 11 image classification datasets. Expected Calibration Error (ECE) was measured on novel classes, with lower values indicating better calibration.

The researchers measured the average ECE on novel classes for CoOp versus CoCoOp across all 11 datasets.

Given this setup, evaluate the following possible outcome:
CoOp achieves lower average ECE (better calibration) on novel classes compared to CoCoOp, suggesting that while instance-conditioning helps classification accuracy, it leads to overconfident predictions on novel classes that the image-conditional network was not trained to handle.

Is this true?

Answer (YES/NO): NO